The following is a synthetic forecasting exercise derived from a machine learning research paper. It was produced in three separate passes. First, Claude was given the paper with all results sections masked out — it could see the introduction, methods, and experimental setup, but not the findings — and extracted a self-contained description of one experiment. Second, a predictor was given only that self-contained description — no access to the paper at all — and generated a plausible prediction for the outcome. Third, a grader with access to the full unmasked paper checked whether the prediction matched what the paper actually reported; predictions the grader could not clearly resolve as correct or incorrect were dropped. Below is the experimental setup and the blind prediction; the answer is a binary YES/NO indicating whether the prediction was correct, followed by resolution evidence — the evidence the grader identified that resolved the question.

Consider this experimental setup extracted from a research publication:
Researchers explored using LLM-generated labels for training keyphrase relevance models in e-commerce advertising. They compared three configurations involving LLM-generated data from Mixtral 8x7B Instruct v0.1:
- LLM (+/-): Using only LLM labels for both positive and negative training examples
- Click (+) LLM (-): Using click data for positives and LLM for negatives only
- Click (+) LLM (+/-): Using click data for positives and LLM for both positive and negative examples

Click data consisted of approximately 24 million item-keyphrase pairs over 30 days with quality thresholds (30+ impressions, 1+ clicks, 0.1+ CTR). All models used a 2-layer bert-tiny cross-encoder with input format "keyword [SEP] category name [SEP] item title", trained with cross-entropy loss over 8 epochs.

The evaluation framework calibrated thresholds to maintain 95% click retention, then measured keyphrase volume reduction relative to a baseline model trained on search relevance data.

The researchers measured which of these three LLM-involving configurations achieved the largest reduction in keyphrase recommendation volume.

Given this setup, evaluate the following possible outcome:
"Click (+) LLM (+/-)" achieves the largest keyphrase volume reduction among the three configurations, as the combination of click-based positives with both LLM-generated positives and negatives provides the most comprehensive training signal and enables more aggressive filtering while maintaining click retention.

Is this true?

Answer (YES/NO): NO